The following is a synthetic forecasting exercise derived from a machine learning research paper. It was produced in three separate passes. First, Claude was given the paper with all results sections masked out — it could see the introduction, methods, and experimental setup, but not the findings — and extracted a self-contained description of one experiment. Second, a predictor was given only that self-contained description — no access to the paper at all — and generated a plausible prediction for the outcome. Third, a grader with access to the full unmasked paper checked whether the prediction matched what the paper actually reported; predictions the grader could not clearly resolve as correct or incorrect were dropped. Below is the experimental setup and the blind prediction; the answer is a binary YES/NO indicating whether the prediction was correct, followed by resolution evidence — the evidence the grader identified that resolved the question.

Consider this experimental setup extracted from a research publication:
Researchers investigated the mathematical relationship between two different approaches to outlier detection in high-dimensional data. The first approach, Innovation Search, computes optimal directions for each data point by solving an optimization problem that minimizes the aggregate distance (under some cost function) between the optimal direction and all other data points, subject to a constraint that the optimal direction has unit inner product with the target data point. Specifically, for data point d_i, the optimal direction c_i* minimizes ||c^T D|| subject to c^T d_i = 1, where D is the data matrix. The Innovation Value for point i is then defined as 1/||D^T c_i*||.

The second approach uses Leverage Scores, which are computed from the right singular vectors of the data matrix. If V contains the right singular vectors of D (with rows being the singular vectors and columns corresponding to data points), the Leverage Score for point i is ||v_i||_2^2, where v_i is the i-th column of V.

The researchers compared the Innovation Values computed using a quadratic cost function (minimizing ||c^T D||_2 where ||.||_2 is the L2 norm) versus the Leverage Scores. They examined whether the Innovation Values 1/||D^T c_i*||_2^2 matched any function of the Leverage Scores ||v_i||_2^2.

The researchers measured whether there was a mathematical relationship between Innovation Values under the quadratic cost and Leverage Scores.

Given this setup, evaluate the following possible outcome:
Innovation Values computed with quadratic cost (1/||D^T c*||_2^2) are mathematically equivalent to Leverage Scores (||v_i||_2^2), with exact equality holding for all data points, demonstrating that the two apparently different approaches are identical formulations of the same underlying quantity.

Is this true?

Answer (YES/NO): YES